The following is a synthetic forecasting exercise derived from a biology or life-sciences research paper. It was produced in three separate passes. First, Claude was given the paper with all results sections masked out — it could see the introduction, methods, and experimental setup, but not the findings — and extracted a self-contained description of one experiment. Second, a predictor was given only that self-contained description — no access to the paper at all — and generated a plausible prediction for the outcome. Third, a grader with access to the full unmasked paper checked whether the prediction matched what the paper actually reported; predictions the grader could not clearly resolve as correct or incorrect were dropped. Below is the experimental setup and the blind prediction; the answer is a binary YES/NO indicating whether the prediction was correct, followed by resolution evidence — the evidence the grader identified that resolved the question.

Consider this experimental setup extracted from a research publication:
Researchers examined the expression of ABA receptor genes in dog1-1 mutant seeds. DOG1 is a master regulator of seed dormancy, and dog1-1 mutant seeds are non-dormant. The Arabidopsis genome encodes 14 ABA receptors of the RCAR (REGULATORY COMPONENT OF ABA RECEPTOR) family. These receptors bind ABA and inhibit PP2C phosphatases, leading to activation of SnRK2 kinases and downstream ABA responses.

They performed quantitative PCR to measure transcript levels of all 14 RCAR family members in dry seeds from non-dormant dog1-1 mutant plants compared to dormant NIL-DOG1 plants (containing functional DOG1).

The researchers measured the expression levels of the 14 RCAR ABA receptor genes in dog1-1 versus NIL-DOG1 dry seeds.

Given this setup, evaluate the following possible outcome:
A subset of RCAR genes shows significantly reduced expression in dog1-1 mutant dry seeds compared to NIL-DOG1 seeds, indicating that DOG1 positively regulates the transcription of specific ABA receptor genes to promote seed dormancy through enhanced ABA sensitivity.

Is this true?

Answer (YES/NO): NO